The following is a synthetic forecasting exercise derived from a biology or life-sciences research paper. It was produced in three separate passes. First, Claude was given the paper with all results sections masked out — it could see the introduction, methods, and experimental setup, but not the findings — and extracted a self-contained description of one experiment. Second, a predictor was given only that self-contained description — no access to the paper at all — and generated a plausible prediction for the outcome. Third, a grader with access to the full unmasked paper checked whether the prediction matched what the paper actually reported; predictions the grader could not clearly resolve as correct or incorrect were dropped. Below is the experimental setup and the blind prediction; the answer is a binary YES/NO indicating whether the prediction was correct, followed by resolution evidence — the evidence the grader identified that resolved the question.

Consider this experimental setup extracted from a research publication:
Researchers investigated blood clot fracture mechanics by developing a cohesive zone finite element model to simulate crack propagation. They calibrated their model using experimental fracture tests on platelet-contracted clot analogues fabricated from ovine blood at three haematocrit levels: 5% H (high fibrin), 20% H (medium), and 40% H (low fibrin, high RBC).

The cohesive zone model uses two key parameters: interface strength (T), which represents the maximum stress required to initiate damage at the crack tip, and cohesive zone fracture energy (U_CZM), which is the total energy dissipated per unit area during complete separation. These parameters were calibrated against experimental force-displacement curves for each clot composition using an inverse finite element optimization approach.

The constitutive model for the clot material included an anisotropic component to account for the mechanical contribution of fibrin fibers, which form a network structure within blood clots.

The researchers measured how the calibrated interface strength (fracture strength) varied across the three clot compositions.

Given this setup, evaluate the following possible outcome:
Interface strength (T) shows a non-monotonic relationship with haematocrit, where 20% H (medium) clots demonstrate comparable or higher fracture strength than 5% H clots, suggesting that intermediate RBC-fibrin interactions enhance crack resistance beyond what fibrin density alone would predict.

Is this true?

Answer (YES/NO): NO